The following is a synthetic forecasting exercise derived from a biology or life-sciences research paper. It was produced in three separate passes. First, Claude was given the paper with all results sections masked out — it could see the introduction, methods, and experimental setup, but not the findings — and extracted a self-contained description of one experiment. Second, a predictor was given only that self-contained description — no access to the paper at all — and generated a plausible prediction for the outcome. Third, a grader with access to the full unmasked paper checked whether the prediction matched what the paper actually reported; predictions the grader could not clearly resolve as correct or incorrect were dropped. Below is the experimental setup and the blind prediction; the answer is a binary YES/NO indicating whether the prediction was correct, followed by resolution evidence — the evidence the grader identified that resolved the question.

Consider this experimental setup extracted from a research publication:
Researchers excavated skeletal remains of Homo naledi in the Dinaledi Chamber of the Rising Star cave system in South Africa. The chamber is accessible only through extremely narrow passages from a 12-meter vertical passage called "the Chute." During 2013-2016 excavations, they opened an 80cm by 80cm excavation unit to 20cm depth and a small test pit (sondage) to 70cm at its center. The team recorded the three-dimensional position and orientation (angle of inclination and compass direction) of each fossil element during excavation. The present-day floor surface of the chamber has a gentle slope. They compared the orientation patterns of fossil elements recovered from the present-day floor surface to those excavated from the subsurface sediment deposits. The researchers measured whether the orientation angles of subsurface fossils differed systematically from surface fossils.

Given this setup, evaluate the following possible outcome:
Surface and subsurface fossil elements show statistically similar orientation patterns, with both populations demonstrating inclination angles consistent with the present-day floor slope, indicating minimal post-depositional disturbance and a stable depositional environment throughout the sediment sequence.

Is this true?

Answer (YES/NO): NO